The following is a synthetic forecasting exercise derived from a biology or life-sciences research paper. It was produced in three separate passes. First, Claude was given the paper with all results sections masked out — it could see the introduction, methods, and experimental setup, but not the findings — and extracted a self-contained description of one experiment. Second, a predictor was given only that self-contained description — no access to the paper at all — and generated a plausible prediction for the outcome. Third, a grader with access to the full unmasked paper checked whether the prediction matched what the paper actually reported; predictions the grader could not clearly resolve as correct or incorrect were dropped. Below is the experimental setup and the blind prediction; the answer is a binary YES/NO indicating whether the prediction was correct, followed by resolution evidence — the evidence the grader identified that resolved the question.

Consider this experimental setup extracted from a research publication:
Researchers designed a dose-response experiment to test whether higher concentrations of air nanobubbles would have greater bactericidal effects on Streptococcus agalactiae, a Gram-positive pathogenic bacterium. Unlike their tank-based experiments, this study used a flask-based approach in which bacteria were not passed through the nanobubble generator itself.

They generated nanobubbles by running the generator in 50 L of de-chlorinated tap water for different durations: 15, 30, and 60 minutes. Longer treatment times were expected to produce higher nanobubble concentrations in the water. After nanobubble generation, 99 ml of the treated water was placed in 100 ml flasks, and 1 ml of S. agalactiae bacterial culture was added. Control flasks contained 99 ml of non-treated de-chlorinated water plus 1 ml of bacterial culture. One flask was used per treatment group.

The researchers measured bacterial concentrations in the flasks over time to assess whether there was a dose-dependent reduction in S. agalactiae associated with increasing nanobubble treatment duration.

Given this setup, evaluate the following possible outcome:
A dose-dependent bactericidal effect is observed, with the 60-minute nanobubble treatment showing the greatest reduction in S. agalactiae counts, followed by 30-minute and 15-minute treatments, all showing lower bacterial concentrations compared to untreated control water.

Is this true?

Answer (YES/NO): NO